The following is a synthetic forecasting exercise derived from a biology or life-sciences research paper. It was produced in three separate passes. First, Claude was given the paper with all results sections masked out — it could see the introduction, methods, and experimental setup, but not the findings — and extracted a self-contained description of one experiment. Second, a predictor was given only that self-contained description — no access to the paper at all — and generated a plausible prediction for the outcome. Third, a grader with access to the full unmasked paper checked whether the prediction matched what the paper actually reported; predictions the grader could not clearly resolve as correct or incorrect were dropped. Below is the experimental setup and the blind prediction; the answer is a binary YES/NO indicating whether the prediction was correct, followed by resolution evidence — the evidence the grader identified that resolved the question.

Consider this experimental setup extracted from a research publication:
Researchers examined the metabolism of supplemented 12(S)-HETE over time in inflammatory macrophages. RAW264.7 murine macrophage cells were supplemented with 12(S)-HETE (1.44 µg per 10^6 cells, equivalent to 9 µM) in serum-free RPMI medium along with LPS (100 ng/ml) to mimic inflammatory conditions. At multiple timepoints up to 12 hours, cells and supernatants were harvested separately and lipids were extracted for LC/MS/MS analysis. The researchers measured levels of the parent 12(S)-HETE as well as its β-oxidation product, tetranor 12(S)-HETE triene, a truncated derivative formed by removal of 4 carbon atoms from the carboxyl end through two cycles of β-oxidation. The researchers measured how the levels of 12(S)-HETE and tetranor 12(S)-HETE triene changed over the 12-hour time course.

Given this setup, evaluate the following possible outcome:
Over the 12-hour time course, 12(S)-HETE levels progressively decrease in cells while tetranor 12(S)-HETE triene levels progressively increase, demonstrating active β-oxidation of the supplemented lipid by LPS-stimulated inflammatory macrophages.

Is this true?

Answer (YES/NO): NO